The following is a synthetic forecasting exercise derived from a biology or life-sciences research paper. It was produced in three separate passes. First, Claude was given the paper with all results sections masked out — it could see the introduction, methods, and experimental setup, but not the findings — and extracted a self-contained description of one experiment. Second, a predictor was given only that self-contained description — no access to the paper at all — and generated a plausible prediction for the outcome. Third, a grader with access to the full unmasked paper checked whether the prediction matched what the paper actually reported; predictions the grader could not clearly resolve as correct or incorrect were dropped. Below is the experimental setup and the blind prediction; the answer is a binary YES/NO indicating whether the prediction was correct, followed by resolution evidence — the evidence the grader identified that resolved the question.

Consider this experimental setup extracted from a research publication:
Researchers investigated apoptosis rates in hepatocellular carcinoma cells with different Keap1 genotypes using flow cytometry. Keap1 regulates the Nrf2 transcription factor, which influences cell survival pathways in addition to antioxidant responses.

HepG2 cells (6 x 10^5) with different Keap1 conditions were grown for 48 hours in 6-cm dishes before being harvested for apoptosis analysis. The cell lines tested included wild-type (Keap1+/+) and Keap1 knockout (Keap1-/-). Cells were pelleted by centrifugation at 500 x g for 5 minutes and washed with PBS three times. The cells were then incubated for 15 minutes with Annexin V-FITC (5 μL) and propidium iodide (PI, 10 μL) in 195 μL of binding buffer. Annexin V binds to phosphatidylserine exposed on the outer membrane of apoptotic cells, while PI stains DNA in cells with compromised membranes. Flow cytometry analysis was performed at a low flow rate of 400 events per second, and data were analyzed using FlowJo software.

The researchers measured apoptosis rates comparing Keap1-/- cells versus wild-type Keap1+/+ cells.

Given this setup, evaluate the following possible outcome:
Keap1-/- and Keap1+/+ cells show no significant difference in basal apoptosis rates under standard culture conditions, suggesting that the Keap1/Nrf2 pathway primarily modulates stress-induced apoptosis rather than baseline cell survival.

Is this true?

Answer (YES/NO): NO